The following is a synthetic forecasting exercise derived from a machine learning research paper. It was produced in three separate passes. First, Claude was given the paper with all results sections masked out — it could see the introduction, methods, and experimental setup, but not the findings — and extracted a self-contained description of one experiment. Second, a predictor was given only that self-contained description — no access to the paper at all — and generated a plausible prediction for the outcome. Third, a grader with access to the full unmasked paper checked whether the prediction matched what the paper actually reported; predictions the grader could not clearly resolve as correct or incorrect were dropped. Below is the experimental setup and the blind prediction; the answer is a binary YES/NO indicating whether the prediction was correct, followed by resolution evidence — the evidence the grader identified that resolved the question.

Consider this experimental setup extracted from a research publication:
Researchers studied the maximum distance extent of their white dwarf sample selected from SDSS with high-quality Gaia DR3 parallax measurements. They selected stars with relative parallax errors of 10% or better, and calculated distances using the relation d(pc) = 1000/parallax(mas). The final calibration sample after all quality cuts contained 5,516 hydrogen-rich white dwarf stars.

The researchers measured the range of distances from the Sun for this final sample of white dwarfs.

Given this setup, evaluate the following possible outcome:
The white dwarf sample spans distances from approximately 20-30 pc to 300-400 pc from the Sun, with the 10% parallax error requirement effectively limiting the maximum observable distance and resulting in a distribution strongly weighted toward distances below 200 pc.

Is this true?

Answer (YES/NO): NO